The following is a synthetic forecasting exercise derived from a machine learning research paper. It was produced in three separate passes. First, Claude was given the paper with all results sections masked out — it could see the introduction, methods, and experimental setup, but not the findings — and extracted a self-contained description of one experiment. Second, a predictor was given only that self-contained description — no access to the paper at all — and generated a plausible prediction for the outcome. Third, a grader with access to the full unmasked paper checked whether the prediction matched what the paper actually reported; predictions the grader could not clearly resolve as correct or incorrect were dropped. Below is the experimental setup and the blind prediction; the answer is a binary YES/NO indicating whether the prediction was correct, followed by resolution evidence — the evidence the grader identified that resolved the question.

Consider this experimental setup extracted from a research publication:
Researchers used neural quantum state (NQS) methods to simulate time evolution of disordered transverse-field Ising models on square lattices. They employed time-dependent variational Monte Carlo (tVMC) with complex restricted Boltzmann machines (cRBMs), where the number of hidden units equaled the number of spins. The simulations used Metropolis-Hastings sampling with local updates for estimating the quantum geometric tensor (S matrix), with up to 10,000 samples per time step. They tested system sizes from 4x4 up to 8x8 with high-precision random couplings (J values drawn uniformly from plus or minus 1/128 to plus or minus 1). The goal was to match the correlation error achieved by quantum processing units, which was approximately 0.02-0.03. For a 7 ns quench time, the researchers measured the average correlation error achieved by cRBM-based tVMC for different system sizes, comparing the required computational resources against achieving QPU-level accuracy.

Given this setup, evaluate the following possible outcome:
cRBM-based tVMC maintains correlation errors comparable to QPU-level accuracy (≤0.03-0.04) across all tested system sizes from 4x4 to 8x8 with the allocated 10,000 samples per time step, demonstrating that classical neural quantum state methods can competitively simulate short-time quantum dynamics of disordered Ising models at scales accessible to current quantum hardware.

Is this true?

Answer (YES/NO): NO